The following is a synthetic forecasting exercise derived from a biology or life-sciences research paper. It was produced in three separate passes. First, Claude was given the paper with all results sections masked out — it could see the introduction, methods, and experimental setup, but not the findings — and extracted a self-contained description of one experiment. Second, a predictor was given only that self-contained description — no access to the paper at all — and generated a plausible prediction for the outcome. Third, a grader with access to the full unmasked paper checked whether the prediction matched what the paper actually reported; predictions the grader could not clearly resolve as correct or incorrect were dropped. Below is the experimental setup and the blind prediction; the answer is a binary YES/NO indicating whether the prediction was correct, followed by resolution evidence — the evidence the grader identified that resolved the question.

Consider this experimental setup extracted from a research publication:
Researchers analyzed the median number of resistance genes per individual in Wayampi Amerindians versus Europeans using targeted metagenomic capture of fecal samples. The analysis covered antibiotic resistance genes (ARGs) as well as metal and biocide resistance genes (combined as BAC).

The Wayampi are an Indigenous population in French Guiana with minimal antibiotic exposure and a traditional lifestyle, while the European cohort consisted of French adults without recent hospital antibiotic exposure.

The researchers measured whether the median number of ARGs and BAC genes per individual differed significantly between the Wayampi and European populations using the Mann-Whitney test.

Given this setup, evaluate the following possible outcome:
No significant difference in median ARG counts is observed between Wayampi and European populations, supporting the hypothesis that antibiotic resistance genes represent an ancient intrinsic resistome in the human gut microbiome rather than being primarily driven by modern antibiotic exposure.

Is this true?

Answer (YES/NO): YES